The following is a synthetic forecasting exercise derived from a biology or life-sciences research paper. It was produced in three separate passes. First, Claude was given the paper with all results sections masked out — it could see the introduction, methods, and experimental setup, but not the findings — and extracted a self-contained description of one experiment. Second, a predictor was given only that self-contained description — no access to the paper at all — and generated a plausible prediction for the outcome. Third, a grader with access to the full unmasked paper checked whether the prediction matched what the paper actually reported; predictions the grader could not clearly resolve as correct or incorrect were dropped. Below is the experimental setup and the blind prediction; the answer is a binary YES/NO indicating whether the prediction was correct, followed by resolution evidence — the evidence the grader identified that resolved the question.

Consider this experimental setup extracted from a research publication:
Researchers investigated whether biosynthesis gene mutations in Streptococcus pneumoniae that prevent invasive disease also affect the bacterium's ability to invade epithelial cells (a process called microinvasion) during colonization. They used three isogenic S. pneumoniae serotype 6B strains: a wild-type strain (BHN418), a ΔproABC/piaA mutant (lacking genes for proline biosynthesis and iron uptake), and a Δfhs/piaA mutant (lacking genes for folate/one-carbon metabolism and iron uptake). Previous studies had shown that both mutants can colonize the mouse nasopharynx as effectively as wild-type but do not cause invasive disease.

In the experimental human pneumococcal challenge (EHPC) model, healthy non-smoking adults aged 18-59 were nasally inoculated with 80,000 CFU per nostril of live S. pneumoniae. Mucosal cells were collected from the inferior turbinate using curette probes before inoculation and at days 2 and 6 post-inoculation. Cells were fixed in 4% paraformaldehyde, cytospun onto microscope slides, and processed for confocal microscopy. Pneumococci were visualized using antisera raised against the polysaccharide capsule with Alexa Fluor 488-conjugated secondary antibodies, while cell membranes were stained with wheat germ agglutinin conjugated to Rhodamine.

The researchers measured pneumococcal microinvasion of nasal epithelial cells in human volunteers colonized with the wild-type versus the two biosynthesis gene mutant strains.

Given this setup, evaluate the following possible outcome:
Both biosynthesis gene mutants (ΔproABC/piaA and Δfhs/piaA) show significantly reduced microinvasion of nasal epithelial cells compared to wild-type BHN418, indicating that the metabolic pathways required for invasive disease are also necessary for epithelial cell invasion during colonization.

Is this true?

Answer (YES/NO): NO